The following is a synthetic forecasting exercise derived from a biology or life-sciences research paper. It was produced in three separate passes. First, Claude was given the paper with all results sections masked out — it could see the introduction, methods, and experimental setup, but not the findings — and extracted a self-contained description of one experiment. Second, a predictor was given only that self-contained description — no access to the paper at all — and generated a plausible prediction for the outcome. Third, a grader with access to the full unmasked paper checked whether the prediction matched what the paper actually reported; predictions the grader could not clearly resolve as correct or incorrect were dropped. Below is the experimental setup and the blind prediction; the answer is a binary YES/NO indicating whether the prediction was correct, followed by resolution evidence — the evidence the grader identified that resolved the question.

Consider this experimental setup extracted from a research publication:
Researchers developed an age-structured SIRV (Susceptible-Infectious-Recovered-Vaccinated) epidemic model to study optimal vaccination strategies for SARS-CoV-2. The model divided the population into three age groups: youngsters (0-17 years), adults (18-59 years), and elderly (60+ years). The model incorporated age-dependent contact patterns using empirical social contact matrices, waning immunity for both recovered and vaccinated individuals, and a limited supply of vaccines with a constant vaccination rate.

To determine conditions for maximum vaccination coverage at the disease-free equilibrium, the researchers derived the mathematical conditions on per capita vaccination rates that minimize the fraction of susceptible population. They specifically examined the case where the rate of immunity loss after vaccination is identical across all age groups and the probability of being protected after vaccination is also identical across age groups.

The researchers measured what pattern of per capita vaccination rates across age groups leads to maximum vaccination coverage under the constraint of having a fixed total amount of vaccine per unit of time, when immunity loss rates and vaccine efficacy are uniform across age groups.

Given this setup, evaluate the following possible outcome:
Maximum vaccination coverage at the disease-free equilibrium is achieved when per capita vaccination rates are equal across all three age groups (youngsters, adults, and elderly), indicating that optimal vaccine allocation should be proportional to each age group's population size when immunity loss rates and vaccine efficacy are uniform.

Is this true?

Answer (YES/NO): YES